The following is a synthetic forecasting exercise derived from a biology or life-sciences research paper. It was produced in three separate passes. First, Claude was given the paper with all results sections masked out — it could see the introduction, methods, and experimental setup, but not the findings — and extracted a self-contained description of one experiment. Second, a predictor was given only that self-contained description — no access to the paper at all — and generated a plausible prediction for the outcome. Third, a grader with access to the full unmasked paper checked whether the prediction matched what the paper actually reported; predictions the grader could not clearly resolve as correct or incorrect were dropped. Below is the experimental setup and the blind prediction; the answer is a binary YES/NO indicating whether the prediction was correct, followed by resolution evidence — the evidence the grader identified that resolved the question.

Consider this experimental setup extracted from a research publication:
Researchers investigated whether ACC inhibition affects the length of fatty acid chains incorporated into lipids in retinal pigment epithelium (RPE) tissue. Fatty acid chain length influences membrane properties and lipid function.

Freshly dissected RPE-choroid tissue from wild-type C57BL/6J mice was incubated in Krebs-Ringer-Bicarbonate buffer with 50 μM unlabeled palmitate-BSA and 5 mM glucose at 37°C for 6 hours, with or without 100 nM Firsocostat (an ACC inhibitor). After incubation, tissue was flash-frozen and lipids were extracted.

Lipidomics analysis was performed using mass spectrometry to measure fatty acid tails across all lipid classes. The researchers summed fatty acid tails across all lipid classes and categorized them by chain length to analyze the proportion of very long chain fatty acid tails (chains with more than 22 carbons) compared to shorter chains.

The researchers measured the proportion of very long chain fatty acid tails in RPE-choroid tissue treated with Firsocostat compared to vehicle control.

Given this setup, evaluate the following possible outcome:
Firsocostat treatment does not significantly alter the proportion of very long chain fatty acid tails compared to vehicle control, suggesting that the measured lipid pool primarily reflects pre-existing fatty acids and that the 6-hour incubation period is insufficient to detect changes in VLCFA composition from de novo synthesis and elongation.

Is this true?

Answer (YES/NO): YES